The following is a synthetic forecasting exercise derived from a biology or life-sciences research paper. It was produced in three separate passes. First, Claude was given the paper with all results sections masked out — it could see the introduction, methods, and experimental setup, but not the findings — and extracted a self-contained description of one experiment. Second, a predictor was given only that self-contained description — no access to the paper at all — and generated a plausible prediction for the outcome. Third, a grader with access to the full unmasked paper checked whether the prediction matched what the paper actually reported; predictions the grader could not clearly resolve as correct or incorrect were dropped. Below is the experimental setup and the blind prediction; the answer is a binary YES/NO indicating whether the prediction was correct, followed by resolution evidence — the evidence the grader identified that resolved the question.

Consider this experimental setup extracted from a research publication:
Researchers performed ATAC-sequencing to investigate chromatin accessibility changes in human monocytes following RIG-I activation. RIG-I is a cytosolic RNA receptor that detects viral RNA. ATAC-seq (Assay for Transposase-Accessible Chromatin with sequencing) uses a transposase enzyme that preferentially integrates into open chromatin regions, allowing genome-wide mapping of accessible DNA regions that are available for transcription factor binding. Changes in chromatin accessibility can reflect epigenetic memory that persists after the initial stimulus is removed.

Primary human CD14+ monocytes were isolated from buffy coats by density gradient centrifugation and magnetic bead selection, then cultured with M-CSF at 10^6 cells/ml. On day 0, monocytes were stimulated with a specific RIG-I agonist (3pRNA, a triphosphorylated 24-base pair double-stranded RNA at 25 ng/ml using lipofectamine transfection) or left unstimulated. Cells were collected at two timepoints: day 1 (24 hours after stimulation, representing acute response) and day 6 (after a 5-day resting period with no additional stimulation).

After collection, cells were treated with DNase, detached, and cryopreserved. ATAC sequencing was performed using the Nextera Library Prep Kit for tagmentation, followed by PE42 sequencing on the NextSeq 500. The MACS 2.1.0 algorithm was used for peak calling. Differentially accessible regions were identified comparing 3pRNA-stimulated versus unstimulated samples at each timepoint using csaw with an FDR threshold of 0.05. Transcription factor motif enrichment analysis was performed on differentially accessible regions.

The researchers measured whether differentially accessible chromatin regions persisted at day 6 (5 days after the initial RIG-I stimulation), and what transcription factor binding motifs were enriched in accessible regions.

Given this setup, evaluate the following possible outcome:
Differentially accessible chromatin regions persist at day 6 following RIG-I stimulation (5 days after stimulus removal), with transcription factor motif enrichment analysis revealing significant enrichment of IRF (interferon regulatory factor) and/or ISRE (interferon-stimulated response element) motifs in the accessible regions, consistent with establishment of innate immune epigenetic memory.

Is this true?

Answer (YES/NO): NO